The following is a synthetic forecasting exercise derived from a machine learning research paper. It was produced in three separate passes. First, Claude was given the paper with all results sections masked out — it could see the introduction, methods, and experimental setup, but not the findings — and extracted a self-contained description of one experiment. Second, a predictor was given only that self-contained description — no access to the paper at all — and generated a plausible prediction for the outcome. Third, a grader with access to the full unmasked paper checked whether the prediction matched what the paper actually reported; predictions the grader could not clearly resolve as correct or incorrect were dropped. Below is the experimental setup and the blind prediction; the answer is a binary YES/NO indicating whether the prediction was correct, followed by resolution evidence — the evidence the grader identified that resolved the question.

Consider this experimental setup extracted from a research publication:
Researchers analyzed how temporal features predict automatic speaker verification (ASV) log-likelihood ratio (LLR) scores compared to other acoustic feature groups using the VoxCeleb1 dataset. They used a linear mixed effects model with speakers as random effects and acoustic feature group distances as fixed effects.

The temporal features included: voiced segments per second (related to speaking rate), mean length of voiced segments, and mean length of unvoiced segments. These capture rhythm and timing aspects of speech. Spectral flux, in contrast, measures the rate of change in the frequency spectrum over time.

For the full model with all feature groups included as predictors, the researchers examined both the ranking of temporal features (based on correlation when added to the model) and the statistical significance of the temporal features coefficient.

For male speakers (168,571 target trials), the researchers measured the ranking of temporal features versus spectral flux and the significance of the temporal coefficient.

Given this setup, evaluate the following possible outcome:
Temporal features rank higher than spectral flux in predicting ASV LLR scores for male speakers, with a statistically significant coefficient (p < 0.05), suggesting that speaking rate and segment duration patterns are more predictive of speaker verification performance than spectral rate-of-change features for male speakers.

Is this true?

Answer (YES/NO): NO